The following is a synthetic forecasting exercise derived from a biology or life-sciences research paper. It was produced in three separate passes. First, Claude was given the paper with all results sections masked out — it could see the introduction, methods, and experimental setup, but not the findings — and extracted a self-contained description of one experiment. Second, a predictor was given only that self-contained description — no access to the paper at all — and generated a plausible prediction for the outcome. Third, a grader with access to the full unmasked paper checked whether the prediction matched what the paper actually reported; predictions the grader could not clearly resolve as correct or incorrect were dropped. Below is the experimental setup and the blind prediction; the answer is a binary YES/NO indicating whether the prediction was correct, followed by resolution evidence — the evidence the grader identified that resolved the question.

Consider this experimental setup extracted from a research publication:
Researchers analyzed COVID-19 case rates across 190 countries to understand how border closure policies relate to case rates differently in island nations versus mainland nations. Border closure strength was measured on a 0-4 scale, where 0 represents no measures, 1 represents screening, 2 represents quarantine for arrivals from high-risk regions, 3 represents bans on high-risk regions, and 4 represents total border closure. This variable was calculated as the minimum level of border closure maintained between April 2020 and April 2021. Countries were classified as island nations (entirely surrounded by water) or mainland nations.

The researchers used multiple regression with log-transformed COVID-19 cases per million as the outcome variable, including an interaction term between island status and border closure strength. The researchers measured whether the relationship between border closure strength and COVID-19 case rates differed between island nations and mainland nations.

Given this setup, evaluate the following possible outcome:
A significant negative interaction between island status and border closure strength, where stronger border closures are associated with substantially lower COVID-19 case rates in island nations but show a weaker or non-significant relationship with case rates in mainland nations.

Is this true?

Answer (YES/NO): YES